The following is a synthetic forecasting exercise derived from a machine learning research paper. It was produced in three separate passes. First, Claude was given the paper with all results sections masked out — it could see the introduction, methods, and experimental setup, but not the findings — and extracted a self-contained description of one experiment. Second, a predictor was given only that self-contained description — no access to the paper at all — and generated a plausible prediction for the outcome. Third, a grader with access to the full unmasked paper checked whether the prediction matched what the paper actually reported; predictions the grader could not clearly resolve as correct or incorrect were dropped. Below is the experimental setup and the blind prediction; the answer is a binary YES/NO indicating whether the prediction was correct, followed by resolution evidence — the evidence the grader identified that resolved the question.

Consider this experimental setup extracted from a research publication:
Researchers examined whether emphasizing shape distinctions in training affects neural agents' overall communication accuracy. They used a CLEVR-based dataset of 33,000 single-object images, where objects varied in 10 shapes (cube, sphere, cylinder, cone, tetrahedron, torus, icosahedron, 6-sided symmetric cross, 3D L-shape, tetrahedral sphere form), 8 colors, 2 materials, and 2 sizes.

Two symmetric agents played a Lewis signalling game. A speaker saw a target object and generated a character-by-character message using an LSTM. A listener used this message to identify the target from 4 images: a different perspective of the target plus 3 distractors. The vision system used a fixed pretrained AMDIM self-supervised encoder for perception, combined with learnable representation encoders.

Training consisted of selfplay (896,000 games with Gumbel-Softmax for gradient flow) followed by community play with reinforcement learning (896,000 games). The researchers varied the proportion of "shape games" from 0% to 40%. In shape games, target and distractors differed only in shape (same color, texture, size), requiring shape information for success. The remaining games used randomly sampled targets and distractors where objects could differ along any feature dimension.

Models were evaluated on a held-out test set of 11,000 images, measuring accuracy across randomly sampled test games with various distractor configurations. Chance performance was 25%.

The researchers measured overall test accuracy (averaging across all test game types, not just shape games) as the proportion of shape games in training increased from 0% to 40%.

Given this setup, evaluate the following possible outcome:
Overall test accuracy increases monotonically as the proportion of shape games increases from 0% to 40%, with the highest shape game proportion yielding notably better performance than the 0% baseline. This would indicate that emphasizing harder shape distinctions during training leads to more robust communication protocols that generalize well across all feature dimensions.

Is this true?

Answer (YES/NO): NO